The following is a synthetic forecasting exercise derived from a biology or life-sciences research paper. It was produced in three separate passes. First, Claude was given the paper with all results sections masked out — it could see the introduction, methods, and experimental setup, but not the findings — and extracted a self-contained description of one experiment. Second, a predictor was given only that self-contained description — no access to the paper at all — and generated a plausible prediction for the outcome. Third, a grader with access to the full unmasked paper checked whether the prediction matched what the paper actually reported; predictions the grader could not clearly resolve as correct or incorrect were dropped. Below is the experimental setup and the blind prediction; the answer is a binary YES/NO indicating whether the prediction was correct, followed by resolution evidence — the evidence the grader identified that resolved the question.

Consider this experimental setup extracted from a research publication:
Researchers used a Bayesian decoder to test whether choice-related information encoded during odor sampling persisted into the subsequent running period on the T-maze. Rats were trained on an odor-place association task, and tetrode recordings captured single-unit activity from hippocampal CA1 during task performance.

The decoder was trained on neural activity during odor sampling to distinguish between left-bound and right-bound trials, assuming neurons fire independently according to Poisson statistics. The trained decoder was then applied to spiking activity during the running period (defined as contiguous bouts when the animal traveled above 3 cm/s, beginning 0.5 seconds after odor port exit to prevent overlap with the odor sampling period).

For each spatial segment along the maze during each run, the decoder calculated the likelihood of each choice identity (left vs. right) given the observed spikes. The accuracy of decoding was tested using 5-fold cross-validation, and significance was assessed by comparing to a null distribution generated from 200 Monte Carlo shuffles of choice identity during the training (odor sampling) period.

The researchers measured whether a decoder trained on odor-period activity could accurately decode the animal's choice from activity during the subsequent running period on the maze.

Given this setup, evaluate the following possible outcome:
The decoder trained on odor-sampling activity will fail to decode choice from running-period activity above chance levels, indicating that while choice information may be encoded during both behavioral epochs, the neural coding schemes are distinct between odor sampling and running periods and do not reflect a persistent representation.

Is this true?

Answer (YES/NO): NO